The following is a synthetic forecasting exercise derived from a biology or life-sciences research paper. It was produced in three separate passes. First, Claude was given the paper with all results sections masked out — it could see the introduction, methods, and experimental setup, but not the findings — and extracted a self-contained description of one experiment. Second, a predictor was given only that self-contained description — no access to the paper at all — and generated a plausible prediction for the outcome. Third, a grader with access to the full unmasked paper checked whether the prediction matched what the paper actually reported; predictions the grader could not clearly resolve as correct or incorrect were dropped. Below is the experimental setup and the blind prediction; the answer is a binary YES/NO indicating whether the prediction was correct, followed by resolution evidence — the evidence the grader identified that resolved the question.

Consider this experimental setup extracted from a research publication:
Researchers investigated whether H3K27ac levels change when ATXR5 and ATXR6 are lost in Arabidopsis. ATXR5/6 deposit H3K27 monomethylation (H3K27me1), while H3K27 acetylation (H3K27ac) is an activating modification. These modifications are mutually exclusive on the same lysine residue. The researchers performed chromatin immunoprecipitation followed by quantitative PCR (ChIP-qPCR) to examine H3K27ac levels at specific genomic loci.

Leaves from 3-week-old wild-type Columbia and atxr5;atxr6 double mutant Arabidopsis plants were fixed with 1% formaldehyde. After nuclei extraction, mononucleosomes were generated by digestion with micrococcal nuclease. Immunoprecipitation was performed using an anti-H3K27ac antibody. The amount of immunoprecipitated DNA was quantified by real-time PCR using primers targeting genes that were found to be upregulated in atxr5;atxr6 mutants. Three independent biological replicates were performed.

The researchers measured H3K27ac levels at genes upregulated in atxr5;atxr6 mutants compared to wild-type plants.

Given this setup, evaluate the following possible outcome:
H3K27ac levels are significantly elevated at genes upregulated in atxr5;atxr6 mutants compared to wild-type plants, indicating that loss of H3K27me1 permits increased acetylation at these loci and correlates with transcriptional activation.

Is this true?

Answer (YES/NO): YES